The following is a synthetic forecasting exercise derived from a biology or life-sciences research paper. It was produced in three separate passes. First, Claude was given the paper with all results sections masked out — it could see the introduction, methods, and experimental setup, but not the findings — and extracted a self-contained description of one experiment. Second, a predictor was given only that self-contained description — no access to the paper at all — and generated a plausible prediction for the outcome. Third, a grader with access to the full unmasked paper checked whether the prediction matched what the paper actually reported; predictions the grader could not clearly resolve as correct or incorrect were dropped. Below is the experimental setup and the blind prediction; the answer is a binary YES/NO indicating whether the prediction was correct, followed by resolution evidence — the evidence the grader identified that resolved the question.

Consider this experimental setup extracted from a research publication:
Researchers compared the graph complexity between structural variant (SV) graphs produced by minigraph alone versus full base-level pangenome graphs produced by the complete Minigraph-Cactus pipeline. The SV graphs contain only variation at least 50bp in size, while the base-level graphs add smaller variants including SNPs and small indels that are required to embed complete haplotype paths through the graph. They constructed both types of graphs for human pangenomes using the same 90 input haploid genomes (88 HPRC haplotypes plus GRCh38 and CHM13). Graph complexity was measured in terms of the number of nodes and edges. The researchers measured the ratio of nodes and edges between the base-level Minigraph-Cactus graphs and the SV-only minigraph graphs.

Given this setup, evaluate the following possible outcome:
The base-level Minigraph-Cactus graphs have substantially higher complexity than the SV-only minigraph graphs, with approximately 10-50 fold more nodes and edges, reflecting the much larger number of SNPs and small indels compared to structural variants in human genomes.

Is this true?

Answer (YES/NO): NO